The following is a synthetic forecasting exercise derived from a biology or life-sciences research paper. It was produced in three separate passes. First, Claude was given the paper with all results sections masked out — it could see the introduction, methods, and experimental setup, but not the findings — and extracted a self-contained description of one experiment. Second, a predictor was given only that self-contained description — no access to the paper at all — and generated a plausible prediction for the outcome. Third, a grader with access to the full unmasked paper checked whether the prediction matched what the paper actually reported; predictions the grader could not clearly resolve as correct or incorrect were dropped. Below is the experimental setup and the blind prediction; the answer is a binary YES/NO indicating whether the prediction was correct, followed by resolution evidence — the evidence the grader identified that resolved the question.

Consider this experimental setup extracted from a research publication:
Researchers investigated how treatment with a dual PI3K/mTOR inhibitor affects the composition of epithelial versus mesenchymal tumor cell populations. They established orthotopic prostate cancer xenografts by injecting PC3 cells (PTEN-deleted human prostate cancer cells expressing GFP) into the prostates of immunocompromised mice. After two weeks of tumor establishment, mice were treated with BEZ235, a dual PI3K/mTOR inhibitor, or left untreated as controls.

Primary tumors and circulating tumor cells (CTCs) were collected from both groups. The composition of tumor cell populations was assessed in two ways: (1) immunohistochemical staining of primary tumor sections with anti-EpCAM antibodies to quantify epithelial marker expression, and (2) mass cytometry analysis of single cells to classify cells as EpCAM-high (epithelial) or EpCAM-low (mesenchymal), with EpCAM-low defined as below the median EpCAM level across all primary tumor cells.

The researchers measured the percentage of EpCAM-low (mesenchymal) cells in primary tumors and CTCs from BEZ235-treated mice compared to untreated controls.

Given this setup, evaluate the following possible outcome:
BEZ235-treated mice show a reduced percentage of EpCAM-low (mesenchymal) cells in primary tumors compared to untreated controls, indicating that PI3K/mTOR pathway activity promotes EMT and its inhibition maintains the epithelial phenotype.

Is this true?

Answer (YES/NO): NO